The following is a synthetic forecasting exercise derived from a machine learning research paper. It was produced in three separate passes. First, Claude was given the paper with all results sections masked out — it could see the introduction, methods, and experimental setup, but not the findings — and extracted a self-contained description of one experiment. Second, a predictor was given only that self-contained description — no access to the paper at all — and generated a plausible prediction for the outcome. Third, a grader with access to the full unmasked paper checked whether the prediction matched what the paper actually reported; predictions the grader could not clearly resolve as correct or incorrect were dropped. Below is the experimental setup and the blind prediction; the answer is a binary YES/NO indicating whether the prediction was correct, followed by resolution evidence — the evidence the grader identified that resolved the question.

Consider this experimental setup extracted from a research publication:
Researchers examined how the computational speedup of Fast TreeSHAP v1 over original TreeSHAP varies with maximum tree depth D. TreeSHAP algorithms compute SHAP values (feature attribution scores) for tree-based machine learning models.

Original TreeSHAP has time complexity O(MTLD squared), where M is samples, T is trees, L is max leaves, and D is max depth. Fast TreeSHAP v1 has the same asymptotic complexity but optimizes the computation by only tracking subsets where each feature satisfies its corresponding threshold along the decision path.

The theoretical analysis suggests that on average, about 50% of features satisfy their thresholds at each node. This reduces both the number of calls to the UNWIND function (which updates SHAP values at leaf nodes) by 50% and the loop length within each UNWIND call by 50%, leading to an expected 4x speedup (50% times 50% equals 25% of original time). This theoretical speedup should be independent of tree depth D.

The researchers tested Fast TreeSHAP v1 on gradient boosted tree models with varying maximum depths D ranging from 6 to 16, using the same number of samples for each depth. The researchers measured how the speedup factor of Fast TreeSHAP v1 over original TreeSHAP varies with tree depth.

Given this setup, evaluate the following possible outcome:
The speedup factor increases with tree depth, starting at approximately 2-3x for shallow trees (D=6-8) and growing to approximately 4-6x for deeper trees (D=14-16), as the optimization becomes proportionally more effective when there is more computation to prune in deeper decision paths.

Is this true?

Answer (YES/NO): NO